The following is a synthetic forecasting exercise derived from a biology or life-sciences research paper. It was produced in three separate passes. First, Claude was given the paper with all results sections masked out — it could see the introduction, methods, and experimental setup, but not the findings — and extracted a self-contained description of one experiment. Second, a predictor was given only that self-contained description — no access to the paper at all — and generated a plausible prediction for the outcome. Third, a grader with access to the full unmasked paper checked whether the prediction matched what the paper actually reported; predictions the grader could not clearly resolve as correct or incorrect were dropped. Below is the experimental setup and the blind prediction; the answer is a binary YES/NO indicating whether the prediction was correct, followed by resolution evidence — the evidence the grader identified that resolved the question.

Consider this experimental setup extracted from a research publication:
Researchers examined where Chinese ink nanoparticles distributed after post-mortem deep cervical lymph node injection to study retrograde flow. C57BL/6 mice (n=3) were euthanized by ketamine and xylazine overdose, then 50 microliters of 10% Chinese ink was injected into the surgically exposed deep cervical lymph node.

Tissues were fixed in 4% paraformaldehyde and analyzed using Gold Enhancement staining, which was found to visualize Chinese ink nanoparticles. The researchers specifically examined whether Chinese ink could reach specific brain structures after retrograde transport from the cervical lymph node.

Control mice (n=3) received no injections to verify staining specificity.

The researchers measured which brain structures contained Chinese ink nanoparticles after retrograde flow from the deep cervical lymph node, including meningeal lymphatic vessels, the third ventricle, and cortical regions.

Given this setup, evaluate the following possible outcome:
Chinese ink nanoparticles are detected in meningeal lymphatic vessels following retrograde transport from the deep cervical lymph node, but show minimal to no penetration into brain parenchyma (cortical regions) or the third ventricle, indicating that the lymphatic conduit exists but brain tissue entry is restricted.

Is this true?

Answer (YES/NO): NO